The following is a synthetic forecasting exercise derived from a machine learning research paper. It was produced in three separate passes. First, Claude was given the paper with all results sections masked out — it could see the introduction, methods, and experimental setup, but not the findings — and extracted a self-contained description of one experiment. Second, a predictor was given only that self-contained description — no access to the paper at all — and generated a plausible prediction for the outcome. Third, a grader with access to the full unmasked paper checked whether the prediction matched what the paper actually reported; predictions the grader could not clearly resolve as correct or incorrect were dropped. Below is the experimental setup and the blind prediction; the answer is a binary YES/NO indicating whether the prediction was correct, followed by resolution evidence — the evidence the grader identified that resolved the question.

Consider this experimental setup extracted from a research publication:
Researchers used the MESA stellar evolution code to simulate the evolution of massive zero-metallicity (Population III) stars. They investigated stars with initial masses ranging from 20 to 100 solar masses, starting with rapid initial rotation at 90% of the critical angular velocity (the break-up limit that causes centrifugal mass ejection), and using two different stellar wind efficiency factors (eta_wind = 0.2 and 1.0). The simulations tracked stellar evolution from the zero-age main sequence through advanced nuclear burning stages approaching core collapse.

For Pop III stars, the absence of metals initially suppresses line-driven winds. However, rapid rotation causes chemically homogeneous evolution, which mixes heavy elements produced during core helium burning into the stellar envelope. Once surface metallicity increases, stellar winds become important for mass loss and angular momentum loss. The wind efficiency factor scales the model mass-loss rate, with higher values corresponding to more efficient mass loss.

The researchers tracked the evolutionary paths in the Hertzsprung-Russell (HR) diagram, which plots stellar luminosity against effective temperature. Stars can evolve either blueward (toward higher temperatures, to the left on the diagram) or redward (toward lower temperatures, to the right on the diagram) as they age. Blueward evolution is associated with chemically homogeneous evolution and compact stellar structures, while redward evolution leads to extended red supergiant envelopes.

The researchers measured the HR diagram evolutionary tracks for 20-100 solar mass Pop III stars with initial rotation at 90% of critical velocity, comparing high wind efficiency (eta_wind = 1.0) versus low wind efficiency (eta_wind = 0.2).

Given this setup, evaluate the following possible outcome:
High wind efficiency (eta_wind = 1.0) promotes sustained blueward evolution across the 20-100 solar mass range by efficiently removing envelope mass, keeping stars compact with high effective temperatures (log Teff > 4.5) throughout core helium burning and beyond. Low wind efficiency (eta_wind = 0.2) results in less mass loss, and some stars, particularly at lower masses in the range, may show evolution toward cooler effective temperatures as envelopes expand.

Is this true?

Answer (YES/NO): NO